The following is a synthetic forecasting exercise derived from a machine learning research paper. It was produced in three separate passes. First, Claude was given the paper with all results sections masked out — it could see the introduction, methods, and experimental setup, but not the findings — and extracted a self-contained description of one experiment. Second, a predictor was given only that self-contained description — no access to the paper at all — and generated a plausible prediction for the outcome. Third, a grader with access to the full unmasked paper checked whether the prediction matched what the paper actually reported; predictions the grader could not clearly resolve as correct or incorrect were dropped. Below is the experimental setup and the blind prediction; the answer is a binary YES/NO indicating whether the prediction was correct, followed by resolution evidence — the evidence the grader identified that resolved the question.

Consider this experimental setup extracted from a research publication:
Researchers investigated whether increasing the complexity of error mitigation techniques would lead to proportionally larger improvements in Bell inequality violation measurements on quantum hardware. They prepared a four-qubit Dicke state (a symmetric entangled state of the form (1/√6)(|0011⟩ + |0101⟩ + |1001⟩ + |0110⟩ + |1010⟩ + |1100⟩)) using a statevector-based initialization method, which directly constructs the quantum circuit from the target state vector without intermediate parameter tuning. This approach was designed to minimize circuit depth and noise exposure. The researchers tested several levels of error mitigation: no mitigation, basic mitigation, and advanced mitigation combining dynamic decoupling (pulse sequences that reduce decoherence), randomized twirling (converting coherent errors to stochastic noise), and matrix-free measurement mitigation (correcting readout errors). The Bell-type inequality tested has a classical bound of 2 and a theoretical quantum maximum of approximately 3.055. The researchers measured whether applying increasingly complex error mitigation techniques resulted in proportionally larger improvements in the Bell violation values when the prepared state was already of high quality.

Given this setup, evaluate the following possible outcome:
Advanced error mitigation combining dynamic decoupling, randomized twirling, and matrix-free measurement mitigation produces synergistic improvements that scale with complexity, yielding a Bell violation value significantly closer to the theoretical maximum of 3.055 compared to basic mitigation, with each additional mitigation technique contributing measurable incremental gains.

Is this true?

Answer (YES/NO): NO